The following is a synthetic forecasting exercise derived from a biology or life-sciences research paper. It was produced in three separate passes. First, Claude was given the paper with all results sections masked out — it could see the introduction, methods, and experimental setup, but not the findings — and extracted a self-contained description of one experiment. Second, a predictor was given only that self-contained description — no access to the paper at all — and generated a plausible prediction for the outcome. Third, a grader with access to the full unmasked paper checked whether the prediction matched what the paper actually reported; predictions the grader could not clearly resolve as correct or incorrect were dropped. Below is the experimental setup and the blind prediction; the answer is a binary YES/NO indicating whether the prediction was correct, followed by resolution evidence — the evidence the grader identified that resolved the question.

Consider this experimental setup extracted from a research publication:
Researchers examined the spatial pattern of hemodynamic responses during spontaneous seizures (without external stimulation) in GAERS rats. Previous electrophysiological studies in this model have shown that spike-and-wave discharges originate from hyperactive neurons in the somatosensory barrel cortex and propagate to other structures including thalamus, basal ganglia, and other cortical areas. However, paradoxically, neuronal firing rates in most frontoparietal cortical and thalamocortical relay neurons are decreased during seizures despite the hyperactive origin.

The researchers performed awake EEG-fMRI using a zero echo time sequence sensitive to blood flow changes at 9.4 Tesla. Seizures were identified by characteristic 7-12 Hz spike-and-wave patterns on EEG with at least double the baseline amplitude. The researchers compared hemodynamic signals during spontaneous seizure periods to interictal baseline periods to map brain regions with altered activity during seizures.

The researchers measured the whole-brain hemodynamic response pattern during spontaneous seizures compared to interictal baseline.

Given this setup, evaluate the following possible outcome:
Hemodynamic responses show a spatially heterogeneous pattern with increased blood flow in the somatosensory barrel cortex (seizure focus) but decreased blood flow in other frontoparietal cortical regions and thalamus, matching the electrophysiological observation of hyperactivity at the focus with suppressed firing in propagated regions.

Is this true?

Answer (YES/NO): NO